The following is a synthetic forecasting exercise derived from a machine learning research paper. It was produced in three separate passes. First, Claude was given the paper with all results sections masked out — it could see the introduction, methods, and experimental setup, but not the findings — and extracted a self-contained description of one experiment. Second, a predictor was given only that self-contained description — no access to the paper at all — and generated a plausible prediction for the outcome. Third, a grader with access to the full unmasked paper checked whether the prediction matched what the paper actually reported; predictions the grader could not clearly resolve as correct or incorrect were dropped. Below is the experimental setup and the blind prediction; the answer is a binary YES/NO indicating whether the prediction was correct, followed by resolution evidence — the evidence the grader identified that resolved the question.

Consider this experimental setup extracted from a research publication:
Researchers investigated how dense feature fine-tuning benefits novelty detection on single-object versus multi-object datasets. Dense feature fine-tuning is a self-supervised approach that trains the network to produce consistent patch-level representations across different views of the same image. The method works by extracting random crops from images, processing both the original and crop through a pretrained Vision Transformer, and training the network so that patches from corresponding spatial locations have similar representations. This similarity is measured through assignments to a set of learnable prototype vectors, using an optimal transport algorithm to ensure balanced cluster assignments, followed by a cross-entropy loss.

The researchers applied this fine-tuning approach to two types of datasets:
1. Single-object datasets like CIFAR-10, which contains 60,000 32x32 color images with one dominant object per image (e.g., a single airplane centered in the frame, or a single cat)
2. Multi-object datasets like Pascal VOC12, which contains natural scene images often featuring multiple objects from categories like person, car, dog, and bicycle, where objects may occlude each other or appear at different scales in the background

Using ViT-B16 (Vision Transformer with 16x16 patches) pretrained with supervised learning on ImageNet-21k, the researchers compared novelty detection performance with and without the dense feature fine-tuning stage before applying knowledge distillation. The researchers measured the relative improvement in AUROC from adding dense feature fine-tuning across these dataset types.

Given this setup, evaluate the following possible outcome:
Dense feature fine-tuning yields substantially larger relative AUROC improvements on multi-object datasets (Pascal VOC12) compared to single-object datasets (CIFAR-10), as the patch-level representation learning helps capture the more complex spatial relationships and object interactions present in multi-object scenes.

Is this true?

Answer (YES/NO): YES